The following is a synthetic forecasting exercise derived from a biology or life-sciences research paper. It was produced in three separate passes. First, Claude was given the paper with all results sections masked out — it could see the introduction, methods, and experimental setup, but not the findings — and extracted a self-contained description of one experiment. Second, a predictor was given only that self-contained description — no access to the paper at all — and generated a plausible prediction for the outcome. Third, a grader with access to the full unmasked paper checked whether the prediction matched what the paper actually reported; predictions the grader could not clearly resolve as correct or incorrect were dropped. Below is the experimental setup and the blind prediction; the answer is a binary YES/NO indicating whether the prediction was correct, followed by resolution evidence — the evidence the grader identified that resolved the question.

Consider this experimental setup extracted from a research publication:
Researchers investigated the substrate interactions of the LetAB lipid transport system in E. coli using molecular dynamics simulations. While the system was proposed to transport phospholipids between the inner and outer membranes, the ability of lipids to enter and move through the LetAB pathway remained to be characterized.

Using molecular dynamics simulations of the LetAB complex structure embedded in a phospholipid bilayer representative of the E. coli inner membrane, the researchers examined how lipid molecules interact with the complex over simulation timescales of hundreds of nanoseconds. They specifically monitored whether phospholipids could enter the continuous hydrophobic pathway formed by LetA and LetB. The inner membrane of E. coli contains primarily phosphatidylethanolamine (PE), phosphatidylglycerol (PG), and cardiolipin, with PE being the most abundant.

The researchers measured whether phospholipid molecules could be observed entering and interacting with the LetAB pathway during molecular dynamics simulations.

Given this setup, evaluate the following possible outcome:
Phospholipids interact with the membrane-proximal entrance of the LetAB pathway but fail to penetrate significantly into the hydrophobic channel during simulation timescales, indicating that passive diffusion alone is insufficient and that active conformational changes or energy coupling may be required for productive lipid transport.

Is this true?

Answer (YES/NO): NO